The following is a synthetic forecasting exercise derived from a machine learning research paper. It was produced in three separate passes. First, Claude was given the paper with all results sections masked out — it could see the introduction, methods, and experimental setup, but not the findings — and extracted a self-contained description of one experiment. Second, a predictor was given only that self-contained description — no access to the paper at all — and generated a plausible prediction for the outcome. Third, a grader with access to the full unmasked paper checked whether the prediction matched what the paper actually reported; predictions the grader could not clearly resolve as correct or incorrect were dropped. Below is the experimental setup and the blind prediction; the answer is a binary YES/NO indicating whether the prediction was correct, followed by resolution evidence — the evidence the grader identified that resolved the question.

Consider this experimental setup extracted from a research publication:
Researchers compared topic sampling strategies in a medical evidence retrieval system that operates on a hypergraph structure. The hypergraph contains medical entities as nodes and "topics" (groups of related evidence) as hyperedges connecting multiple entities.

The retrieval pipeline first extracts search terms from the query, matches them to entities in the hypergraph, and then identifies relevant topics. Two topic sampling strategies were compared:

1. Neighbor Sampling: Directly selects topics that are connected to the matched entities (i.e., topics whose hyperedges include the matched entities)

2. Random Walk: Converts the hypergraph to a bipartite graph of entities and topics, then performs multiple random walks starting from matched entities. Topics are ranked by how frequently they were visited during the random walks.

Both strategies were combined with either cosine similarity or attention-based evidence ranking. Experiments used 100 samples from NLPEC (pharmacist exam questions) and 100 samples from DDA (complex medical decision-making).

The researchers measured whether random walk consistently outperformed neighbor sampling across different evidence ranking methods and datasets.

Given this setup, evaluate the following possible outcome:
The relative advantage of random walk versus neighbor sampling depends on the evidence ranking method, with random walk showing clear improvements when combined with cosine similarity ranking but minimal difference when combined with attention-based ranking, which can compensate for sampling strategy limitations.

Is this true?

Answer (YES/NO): NO